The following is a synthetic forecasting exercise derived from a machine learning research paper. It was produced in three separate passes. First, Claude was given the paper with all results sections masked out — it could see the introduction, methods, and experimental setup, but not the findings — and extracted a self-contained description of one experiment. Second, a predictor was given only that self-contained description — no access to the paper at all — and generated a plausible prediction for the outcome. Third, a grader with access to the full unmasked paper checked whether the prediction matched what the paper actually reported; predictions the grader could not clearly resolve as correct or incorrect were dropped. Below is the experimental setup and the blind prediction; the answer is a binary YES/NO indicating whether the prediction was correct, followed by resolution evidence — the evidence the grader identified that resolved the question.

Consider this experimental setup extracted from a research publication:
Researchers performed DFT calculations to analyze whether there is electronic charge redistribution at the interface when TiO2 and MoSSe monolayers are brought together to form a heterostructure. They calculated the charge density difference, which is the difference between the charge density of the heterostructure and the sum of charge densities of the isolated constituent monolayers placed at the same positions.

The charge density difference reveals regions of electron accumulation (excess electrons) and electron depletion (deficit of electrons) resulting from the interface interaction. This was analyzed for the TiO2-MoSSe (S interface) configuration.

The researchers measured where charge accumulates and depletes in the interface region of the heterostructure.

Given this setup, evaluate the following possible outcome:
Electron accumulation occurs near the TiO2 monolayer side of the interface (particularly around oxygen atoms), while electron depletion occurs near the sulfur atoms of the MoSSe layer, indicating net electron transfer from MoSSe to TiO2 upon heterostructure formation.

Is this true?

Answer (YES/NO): YES